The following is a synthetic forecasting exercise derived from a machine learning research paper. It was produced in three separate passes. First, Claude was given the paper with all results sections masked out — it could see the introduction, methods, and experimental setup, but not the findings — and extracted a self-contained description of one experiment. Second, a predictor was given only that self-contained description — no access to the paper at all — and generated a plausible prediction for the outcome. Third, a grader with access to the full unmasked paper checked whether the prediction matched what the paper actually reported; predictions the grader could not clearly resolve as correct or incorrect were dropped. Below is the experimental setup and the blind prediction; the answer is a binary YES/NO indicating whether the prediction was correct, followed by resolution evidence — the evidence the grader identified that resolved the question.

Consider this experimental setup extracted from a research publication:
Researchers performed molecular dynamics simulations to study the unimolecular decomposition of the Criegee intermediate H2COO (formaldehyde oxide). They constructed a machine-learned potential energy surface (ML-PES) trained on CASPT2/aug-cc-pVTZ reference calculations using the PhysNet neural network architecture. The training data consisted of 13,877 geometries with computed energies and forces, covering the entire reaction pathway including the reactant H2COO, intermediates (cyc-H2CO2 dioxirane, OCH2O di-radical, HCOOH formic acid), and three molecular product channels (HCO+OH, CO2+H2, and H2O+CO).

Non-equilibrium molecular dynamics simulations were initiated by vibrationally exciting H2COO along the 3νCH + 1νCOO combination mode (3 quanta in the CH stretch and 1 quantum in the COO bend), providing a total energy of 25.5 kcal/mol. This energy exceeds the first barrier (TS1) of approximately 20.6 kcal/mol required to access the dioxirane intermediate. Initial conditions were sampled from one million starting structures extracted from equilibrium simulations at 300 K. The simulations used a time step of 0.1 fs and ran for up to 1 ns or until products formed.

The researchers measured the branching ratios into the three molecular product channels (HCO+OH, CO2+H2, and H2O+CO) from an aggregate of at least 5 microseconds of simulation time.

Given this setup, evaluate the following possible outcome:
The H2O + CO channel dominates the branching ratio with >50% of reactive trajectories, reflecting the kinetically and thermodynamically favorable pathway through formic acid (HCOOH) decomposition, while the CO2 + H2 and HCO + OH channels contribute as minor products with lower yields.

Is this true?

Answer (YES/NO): NO